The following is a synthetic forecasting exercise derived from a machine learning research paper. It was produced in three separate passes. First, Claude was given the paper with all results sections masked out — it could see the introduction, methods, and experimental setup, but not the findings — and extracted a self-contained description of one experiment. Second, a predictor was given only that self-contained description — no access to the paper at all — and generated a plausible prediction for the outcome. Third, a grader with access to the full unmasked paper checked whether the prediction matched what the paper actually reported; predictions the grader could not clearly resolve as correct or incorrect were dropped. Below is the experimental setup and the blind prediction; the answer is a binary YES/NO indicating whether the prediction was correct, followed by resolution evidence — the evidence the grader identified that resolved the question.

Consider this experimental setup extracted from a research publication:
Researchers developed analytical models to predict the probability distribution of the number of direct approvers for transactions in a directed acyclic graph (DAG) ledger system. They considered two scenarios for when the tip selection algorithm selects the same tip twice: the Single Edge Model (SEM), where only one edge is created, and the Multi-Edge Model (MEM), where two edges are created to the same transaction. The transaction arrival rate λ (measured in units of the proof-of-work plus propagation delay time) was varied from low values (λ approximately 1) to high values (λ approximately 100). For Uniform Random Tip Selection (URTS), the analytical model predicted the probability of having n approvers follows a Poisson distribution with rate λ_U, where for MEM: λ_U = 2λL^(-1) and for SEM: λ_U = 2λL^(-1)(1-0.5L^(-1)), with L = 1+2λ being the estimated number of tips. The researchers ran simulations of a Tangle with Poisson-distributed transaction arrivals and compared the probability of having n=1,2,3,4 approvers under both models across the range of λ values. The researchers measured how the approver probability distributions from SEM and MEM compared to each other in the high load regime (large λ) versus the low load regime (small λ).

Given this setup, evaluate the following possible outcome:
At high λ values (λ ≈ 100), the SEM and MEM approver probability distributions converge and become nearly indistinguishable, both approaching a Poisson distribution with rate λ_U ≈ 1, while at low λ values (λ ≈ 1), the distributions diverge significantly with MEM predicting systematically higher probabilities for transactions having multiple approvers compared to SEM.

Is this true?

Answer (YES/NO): YES